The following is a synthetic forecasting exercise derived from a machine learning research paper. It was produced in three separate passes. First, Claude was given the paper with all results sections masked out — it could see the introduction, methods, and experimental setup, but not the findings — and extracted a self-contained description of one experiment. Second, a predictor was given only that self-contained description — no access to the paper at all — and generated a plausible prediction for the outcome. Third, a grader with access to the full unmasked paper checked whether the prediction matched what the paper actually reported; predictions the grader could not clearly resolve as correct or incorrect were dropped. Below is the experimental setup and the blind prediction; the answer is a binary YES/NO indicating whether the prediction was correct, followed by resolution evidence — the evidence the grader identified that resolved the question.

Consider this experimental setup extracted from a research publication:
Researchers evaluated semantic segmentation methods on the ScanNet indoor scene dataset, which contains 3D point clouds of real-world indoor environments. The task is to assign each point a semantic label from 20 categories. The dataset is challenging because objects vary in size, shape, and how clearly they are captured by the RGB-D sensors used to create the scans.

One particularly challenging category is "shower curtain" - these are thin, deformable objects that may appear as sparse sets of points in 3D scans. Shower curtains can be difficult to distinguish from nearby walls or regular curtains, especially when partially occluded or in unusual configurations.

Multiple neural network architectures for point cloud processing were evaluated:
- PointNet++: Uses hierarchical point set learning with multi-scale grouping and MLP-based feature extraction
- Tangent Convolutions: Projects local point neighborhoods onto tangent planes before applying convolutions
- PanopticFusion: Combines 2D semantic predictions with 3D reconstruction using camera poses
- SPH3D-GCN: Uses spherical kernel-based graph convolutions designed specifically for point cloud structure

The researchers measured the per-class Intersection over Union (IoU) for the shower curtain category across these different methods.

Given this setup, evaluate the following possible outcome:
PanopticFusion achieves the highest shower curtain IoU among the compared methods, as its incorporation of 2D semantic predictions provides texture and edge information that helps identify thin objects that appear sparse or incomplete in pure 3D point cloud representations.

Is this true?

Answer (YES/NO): NO